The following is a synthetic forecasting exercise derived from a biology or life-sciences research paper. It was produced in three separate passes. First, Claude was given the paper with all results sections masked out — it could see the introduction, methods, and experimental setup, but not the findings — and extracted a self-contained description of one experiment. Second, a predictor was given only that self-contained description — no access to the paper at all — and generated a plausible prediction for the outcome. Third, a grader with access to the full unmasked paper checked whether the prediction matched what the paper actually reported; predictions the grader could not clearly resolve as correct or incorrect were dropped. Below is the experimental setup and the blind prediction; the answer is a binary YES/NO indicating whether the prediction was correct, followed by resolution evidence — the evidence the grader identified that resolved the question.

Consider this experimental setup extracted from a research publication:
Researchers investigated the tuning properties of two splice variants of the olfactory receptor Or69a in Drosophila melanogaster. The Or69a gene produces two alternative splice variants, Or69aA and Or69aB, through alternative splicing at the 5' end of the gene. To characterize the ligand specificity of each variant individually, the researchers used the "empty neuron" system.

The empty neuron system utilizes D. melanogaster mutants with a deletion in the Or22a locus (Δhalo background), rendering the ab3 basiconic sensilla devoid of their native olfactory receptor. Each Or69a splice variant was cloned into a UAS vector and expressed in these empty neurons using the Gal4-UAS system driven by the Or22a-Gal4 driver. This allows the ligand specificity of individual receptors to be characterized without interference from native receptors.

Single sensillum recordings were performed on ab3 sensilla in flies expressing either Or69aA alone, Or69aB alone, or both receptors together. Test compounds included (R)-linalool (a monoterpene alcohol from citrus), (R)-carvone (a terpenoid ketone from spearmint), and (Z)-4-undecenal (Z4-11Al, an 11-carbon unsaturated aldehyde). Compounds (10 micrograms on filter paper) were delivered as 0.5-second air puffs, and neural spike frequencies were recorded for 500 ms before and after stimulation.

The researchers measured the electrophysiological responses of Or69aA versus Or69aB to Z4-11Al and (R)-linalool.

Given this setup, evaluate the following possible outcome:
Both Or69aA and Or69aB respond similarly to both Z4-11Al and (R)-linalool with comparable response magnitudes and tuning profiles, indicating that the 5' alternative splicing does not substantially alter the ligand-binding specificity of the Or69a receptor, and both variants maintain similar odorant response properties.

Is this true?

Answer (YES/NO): NO